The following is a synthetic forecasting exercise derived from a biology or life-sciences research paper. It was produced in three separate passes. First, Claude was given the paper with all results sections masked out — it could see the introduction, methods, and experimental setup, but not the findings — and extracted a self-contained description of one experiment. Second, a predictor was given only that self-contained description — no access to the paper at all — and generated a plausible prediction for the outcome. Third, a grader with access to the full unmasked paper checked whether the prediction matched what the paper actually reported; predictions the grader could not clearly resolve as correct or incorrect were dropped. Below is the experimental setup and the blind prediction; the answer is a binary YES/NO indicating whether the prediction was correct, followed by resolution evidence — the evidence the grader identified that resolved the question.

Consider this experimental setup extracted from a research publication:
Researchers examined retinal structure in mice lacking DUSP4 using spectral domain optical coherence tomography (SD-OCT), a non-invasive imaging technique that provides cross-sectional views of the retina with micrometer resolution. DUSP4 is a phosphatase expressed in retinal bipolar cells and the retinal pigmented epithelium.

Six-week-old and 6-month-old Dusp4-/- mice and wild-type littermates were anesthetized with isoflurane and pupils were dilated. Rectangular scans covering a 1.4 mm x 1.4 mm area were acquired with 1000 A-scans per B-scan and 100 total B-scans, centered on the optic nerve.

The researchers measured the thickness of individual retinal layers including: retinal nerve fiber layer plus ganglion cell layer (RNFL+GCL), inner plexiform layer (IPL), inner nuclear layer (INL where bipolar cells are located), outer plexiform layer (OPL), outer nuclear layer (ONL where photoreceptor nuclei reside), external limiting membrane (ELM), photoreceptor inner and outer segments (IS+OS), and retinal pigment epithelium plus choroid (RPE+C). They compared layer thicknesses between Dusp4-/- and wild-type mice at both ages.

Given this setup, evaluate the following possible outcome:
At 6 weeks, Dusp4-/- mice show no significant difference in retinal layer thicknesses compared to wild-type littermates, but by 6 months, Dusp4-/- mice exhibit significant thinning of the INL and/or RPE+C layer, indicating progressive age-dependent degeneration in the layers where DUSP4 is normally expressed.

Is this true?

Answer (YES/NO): NO